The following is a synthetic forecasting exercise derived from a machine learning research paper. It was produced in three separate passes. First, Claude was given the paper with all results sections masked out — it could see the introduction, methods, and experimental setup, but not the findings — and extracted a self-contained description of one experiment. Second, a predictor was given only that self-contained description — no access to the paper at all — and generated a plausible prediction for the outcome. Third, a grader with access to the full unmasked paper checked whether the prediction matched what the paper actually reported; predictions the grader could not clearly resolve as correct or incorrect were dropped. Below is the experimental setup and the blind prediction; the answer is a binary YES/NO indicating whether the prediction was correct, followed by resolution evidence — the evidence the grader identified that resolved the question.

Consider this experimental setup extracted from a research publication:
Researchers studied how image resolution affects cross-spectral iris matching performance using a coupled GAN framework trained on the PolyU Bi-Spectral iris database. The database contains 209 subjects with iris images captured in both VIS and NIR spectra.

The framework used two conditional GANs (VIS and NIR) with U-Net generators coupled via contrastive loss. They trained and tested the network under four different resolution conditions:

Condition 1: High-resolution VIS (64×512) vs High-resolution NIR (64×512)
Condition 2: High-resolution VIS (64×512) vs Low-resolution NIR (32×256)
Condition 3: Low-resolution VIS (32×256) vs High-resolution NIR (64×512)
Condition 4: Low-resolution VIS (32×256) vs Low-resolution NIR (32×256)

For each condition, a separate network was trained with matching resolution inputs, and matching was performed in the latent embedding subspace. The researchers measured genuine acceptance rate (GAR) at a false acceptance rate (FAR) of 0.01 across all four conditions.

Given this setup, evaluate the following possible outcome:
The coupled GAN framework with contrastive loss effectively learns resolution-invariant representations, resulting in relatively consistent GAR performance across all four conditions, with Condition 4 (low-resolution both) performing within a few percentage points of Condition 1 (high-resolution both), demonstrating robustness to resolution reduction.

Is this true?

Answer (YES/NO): NO